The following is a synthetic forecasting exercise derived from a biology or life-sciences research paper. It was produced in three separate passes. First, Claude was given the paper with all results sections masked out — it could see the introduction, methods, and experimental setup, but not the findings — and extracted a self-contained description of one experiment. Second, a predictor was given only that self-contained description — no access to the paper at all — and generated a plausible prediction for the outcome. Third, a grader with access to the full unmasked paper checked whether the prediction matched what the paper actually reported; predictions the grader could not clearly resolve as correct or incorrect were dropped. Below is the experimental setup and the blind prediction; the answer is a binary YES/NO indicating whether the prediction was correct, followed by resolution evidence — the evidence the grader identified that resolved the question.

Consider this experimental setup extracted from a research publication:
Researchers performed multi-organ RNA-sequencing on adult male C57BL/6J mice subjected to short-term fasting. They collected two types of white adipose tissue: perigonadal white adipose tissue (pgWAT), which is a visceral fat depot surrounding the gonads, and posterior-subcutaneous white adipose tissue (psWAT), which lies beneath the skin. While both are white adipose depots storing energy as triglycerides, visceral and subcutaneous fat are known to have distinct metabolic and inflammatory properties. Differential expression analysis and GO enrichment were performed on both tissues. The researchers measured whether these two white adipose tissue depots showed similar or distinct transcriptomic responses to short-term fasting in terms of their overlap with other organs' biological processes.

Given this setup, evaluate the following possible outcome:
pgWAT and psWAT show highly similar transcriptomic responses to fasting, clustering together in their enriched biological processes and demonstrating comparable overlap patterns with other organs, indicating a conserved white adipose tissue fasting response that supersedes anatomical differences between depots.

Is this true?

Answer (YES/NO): NO